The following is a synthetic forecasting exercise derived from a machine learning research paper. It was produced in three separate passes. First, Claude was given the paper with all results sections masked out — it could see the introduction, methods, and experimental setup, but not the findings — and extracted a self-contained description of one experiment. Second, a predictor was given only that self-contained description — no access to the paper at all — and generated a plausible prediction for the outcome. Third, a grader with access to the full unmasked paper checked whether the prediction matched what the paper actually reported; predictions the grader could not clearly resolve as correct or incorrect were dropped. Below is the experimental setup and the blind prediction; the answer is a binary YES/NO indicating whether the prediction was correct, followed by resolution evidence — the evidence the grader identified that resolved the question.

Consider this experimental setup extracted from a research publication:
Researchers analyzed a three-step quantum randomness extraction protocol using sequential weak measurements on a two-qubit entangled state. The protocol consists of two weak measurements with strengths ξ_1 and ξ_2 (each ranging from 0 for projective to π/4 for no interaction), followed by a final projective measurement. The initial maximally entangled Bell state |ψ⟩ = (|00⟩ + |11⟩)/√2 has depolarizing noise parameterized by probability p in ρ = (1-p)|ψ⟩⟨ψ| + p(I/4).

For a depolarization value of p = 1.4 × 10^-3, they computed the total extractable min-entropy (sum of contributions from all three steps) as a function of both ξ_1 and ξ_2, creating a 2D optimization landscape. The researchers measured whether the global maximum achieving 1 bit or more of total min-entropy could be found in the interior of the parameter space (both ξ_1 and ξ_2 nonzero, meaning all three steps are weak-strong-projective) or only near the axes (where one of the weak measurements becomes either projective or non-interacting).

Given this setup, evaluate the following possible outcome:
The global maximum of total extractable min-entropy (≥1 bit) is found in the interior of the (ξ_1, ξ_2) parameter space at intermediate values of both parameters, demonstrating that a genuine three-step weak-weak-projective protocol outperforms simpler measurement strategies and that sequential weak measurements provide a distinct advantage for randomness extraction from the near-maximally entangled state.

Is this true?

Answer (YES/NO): NO